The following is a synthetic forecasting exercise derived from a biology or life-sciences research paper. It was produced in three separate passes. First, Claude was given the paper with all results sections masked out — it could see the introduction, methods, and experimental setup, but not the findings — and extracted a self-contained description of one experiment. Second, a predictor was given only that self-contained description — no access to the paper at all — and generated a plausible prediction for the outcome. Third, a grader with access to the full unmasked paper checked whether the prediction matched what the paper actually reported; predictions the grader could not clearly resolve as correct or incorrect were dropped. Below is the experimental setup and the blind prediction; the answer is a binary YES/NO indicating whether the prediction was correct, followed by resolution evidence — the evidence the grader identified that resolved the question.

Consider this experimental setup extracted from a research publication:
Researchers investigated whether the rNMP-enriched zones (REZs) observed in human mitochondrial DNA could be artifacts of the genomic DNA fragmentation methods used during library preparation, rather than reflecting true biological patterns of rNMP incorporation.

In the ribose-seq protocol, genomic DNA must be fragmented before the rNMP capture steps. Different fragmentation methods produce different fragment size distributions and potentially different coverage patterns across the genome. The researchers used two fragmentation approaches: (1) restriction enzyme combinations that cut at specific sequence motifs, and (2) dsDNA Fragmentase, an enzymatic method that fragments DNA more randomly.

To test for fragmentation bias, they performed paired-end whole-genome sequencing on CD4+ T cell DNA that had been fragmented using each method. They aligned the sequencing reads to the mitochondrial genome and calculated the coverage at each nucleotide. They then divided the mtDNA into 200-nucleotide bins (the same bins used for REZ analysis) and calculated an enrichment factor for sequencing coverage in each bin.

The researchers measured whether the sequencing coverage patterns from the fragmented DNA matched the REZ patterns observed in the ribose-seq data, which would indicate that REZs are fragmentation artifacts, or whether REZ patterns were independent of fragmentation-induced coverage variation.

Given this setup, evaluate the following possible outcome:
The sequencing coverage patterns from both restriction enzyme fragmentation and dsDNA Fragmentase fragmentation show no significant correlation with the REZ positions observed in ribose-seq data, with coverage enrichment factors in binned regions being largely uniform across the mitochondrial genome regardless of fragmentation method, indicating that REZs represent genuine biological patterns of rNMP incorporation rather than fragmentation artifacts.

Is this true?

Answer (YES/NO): NO